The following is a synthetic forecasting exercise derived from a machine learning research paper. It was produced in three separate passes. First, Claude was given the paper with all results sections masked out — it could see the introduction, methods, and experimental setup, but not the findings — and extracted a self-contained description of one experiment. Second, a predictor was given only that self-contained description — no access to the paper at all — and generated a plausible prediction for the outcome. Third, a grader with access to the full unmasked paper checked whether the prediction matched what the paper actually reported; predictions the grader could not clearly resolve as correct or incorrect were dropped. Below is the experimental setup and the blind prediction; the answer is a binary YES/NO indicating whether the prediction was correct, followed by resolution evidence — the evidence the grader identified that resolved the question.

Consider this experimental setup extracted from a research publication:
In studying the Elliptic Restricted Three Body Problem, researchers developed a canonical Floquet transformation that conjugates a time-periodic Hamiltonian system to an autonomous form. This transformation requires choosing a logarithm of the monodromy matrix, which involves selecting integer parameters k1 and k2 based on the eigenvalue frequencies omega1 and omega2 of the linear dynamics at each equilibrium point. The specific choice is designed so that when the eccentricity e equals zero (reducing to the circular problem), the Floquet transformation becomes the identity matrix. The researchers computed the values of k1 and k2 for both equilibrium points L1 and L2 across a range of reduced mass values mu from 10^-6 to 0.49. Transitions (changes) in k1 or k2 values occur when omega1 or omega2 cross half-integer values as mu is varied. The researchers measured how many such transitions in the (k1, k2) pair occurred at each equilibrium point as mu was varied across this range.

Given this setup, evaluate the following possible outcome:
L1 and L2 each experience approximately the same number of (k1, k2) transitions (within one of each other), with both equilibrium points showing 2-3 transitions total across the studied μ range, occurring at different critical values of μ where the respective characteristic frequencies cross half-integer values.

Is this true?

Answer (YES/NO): YES